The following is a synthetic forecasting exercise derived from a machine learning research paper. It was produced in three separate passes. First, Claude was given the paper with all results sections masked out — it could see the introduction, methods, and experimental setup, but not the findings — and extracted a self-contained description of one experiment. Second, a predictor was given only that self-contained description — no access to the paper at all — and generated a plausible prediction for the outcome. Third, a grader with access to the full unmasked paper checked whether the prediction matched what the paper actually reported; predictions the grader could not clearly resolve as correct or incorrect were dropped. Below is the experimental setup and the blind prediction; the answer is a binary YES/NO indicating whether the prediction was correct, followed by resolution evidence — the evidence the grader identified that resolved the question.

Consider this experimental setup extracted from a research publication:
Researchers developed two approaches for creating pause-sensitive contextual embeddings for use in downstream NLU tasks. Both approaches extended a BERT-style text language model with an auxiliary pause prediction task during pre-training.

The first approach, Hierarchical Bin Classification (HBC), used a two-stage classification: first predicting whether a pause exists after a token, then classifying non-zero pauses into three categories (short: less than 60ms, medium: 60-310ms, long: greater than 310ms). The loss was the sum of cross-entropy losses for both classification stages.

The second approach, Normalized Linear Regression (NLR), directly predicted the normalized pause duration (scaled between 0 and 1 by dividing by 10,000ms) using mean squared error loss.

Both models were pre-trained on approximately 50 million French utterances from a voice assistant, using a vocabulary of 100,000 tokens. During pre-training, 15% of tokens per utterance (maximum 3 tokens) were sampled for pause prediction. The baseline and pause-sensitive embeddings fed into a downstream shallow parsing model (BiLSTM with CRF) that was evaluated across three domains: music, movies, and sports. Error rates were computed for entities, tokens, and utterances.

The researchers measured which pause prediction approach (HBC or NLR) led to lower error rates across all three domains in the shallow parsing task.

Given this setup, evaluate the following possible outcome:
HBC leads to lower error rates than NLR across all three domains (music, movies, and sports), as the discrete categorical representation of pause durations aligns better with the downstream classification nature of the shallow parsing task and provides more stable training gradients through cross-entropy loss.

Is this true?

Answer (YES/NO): NO